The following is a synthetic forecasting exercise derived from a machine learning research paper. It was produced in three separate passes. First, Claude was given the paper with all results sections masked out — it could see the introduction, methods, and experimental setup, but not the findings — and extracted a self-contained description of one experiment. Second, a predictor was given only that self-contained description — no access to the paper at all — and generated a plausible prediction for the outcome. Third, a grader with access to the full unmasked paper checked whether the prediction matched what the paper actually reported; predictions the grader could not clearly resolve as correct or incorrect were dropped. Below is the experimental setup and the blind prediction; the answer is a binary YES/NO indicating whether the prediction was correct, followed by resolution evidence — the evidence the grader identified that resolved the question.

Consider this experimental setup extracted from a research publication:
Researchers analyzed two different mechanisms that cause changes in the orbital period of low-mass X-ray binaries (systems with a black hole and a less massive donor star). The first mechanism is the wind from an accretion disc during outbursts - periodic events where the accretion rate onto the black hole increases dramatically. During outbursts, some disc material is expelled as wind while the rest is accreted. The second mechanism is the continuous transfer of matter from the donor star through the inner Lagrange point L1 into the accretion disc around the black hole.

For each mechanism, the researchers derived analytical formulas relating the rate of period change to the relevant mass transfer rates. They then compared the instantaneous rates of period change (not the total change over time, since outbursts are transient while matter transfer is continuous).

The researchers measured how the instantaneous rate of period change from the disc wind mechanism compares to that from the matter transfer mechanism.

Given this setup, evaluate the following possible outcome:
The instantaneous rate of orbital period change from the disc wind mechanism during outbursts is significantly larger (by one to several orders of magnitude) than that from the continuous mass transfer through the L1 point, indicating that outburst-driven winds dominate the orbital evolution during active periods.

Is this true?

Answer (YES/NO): YES